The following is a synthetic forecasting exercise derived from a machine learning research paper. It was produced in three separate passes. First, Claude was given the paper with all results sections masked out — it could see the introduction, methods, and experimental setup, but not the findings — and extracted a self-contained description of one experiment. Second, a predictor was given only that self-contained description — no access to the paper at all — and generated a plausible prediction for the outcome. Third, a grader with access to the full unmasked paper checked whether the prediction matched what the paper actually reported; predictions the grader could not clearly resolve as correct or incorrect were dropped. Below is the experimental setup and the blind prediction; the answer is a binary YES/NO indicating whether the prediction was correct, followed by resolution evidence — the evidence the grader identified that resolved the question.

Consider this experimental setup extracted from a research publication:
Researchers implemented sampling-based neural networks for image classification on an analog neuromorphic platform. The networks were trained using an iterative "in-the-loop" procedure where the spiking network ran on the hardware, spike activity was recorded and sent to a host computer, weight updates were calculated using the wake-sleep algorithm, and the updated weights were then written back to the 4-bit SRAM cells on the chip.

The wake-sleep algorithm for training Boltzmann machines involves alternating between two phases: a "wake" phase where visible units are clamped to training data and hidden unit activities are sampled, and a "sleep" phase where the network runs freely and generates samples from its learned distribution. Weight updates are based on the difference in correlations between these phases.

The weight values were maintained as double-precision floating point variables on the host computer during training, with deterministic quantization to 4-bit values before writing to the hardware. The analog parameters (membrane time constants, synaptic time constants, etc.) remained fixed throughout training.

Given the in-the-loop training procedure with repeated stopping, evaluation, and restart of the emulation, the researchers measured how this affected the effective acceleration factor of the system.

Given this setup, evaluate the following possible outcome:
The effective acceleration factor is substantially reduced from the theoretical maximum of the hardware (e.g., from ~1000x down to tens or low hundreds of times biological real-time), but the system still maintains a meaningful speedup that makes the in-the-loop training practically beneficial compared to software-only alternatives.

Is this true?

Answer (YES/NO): YES